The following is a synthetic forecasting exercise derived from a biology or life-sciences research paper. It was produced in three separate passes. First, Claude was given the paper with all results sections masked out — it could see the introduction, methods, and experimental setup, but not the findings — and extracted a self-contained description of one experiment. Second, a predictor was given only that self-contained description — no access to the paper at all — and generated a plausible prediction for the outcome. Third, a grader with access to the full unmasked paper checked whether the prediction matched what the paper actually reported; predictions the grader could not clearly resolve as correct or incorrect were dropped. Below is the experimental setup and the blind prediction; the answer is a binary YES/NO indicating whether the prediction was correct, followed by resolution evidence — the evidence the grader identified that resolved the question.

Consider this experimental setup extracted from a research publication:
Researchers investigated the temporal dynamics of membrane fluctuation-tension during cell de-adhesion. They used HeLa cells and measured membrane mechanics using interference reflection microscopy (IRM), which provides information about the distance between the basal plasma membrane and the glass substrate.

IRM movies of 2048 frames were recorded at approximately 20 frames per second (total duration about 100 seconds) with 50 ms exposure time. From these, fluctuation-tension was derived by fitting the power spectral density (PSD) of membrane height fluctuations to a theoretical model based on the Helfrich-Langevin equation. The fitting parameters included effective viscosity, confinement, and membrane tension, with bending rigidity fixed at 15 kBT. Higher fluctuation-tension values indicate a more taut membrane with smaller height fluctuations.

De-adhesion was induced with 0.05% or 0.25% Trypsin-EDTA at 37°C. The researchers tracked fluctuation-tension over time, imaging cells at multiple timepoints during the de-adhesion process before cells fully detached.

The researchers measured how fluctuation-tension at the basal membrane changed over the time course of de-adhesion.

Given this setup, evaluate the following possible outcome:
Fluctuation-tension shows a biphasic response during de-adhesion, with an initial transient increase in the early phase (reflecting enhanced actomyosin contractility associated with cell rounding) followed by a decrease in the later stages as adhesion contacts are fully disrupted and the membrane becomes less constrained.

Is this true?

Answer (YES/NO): NO